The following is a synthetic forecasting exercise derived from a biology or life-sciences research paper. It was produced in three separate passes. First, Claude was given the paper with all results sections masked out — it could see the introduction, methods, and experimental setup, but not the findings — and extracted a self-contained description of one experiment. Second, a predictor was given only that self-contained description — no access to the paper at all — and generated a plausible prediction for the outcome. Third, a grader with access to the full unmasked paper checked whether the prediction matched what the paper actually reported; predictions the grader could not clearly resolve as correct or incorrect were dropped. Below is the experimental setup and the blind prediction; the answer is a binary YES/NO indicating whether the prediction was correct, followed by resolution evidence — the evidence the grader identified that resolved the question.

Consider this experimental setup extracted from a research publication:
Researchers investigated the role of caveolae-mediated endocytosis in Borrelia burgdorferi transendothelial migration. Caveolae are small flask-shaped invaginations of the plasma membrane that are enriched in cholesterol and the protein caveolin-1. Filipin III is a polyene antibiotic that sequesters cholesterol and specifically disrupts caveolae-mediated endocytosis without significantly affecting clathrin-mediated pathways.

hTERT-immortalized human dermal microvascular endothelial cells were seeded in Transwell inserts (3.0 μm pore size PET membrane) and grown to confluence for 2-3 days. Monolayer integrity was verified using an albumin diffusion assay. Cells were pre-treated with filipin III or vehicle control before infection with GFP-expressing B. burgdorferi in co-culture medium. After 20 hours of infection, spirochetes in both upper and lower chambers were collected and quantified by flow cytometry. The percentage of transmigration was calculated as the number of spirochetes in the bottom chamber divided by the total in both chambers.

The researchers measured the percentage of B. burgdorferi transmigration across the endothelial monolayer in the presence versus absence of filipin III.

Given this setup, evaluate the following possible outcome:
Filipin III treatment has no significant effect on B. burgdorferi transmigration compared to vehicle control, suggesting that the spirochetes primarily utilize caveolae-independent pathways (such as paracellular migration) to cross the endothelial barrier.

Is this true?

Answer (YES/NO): NO